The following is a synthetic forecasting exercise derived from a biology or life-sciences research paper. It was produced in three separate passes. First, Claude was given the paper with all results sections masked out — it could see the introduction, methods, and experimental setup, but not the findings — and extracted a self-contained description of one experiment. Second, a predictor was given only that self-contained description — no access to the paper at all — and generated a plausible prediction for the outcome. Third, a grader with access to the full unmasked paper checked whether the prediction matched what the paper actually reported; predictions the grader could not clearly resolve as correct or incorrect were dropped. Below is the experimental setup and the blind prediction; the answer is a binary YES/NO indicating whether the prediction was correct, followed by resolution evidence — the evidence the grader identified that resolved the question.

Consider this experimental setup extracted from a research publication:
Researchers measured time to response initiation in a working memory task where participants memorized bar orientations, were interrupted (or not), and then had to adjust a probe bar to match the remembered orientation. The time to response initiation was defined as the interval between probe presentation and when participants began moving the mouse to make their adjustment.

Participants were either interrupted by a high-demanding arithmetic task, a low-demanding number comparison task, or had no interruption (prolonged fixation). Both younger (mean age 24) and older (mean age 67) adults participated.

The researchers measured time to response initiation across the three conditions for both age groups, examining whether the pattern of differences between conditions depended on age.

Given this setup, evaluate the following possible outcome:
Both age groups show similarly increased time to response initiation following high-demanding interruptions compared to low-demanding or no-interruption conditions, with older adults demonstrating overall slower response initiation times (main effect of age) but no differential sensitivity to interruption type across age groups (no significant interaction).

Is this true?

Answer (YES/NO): NO